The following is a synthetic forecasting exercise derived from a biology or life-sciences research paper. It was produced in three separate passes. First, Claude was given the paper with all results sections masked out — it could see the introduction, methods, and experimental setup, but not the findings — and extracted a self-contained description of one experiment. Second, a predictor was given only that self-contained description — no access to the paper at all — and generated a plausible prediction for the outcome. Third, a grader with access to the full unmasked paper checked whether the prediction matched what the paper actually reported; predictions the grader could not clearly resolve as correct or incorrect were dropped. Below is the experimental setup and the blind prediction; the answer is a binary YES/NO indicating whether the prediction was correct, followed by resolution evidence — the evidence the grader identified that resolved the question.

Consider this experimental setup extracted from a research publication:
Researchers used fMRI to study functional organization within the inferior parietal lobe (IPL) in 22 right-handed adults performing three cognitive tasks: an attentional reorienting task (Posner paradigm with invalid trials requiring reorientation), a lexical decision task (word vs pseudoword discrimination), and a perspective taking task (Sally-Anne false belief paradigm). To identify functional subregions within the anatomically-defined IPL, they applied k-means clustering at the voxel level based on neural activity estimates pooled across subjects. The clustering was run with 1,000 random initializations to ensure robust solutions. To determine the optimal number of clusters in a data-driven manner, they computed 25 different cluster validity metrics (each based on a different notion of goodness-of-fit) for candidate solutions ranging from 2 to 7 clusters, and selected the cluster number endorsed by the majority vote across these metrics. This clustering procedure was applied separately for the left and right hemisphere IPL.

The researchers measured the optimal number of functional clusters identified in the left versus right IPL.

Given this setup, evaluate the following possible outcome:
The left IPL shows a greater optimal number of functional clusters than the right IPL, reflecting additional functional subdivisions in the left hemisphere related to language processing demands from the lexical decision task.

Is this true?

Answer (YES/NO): NO